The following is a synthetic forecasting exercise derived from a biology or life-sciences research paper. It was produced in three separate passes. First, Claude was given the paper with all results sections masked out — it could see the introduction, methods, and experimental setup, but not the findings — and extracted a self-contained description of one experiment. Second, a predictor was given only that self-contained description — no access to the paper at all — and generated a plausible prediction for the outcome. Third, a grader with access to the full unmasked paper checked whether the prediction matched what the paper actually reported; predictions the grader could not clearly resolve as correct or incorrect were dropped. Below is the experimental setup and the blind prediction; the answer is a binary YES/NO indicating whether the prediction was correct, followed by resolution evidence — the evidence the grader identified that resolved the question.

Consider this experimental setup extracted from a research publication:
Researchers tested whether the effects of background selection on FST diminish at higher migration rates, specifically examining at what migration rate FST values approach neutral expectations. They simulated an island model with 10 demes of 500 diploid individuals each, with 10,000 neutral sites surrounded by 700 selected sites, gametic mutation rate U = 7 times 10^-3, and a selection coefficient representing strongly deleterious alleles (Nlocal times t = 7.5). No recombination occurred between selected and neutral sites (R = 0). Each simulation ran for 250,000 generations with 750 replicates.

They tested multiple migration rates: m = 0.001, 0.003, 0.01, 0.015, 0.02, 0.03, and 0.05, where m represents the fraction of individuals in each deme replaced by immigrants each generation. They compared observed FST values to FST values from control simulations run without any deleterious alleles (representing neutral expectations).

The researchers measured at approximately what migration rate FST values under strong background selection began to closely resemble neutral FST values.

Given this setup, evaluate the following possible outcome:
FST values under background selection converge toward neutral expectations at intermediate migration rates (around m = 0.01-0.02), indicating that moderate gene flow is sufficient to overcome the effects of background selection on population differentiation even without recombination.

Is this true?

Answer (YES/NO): YES